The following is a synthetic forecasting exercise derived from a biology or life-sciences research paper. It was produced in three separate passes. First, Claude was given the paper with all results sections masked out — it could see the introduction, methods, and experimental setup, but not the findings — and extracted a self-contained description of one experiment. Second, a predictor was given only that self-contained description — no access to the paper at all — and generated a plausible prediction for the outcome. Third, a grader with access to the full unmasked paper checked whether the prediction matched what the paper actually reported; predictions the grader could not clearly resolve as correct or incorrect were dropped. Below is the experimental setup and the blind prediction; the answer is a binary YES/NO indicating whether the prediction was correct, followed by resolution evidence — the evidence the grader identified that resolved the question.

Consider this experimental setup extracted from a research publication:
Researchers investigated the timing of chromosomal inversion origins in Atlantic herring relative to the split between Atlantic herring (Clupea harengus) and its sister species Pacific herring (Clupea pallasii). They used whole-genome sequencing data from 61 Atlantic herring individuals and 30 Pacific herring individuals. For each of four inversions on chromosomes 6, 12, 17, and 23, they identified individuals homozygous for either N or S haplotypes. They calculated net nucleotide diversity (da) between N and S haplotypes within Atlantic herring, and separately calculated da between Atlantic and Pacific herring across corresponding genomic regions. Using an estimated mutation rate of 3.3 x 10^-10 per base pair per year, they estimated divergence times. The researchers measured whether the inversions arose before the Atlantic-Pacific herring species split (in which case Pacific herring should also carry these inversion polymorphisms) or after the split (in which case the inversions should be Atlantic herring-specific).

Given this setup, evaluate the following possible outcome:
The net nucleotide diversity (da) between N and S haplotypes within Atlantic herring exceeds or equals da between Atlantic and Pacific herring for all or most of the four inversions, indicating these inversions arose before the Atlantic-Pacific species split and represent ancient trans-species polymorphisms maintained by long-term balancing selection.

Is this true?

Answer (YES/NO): NO